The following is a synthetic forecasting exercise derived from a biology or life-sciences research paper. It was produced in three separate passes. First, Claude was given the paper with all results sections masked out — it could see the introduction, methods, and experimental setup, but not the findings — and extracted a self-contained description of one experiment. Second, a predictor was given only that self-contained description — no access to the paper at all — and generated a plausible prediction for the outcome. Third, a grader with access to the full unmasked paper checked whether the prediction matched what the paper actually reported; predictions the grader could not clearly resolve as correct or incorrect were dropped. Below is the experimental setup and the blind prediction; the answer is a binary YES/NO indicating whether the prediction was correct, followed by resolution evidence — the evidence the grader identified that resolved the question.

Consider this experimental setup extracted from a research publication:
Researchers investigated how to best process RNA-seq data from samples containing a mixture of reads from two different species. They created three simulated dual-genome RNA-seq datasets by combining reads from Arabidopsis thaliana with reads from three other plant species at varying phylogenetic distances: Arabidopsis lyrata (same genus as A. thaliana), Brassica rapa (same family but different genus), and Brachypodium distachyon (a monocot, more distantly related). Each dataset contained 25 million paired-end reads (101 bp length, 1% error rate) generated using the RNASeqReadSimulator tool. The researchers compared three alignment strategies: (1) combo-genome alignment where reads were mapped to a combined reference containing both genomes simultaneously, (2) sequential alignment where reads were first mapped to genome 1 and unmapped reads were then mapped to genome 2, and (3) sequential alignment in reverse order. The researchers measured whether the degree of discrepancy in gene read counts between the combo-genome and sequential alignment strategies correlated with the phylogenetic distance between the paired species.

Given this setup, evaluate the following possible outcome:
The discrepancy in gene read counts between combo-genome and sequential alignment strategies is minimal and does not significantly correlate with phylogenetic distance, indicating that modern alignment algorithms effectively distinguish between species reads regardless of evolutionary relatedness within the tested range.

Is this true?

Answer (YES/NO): NO